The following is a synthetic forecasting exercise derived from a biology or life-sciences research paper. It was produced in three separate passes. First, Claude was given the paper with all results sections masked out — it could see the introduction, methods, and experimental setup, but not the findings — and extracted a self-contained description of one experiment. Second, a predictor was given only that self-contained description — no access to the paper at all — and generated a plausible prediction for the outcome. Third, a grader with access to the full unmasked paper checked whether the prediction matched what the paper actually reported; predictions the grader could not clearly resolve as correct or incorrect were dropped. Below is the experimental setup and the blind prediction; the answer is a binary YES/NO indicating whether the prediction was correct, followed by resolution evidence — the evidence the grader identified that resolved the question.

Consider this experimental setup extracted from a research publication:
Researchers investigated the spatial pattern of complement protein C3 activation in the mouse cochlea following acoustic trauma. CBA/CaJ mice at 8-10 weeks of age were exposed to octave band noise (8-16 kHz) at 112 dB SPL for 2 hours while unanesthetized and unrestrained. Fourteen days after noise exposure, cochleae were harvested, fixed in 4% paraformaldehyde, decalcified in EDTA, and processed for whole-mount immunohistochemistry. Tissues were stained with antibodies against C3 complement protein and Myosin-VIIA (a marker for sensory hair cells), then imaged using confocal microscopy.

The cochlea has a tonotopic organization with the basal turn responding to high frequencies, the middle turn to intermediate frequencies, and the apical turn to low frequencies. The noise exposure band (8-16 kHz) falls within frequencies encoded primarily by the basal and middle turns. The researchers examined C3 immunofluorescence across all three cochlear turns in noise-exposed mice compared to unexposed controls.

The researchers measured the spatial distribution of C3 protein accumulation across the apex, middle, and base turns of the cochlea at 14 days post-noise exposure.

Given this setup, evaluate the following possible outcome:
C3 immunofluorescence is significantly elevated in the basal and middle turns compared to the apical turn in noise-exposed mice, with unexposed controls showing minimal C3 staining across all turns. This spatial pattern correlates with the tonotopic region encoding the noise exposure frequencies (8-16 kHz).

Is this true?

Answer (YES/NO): NO